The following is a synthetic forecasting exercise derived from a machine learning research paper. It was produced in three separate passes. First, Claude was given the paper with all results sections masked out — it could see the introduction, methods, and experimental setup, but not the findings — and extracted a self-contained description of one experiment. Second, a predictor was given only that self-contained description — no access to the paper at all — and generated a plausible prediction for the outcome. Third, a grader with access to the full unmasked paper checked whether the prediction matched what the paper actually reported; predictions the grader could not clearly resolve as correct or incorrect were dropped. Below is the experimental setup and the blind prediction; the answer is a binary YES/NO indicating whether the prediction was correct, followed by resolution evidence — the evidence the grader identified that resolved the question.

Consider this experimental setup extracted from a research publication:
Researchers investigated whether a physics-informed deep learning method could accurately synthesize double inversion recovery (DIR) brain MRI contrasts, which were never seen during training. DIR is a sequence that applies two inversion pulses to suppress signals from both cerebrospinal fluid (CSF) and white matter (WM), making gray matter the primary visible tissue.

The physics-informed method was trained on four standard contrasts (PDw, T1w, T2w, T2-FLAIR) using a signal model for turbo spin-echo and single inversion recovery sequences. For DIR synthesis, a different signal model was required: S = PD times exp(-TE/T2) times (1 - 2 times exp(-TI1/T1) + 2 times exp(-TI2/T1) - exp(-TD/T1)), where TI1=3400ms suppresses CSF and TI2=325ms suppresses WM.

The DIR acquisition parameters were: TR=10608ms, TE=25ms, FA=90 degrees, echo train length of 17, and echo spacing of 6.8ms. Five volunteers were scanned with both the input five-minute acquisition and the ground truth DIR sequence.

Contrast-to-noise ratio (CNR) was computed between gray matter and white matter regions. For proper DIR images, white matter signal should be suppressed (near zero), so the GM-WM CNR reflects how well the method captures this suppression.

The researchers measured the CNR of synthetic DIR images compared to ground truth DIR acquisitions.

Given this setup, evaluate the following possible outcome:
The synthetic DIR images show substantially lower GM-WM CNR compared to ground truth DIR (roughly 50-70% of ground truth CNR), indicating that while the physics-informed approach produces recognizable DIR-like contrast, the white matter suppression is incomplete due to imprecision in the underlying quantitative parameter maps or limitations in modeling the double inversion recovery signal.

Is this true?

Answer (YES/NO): NO